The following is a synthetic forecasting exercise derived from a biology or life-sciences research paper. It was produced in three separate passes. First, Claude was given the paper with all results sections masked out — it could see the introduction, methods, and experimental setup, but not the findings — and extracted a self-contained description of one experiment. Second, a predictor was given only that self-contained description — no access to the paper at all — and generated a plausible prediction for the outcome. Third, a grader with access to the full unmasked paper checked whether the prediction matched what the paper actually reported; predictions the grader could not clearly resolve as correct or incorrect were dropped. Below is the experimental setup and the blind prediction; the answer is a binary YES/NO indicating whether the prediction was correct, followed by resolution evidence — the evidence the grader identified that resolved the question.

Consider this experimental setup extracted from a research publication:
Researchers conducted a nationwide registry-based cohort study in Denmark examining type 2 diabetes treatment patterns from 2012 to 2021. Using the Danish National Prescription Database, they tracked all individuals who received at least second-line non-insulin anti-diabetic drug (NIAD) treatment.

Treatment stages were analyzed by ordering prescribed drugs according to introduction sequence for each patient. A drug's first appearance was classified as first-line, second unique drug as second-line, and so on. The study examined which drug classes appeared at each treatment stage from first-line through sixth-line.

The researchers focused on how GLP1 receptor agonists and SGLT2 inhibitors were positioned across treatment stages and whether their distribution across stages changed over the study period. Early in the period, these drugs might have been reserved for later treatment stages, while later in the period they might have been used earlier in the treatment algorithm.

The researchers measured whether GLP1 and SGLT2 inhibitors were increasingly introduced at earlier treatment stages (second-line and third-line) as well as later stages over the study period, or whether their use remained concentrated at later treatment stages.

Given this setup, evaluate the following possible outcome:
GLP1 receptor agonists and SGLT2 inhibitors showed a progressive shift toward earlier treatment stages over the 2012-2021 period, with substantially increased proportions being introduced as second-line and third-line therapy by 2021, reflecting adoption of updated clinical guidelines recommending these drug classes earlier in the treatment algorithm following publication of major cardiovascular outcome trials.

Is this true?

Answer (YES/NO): YES